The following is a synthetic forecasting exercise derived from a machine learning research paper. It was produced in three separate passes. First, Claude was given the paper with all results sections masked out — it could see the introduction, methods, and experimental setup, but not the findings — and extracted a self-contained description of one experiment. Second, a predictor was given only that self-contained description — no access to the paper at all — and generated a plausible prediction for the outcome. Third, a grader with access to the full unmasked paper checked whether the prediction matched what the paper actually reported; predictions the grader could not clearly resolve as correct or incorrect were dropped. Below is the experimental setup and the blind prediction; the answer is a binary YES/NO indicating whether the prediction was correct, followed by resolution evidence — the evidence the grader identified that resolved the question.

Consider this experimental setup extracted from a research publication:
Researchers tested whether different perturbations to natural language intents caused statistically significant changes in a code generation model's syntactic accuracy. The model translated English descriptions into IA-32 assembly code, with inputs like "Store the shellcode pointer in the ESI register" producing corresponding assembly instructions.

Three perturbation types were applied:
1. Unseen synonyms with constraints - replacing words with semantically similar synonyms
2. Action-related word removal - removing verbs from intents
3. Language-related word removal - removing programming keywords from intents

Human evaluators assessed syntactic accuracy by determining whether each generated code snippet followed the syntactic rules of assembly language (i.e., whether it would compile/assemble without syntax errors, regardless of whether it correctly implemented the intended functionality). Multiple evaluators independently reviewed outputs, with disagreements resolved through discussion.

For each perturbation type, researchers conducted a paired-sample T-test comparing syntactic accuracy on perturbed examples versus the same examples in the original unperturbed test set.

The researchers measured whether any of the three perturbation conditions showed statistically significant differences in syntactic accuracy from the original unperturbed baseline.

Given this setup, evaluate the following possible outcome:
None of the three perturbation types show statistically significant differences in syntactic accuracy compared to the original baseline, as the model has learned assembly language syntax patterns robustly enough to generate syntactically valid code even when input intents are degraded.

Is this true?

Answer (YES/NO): YES